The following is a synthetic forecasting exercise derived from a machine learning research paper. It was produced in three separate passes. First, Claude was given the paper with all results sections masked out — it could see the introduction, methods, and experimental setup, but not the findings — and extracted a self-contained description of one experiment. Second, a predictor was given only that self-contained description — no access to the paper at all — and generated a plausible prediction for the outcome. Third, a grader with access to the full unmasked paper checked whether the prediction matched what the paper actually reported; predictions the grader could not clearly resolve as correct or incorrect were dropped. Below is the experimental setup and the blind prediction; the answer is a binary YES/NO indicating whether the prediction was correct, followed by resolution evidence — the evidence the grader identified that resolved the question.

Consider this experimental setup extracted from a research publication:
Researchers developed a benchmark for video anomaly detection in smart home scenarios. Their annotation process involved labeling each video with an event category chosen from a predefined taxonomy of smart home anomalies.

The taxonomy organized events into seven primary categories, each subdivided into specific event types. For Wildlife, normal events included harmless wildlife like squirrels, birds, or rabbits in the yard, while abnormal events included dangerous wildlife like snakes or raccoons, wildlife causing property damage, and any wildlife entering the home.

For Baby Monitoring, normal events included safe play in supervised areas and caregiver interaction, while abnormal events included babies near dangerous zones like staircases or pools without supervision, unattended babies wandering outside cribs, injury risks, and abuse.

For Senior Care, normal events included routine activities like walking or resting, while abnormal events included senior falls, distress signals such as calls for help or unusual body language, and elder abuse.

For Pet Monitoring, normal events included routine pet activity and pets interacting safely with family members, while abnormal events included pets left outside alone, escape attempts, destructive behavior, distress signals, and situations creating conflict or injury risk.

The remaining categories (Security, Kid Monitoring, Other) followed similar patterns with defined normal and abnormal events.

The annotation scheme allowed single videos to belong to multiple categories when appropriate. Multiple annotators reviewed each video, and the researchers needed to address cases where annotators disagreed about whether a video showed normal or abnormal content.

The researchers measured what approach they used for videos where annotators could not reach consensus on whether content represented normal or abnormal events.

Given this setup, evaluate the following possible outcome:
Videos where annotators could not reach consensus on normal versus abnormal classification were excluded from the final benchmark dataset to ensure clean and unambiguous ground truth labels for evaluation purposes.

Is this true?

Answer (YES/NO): NO